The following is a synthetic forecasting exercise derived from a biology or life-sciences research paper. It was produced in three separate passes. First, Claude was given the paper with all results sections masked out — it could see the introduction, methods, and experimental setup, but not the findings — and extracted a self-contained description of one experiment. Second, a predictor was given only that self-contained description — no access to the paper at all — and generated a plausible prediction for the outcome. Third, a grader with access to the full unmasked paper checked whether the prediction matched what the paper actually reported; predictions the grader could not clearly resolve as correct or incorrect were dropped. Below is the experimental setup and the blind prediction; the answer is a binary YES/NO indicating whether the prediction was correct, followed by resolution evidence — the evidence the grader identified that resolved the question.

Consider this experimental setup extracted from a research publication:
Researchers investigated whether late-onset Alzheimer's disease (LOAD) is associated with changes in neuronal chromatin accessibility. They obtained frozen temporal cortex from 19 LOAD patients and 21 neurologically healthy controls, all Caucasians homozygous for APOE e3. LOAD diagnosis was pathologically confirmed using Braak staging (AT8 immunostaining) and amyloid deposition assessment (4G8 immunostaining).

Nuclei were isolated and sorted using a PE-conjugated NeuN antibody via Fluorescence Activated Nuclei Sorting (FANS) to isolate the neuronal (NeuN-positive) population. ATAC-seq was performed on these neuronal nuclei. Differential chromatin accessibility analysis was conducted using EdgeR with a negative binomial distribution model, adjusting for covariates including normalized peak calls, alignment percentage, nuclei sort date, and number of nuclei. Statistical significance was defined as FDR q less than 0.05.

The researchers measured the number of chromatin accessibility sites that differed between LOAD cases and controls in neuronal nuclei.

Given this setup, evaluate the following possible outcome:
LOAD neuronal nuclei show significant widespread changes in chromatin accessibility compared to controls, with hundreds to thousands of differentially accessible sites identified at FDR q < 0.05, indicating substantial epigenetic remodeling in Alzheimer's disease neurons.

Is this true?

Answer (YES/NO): NO